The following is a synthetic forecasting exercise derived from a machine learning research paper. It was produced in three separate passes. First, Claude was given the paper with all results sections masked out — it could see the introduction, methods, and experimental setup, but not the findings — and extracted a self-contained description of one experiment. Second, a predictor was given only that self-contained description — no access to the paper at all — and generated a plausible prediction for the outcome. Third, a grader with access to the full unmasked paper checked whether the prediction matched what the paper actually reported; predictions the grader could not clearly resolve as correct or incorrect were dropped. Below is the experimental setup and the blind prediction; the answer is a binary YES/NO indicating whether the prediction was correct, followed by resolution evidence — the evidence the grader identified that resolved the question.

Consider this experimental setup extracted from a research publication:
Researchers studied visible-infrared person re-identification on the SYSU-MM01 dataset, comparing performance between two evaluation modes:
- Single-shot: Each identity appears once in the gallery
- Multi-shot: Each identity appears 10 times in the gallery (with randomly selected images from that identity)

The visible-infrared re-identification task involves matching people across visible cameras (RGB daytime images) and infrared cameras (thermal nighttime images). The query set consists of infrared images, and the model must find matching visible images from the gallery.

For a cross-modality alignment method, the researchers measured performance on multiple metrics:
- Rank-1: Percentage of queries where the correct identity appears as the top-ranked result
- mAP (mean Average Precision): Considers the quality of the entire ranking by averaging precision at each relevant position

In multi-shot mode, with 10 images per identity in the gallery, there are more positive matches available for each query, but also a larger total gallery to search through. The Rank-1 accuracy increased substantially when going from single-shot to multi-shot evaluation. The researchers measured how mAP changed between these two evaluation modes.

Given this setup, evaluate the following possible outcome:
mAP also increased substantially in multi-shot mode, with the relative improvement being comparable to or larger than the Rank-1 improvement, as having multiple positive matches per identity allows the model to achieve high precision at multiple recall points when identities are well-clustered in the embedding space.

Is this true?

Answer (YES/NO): NO